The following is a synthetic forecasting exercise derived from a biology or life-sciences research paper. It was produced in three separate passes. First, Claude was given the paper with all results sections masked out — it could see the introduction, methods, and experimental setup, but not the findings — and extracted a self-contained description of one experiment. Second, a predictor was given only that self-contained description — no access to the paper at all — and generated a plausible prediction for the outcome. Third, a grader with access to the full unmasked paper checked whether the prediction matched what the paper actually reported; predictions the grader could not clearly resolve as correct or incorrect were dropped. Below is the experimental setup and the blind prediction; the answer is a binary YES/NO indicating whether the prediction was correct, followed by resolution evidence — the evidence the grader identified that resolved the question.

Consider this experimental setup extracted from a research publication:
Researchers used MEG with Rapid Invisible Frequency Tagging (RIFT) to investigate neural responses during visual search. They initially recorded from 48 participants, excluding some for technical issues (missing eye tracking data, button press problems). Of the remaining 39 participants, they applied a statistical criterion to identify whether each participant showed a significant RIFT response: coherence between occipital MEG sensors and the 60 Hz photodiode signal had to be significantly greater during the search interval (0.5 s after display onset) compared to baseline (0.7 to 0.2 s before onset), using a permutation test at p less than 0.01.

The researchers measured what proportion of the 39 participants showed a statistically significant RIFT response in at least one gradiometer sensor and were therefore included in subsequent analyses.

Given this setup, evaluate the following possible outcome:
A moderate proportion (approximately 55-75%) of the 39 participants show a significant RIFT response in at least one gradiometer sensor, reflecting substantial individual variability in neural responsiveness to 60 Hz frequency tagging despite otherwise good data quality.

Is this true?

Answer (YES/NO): NO